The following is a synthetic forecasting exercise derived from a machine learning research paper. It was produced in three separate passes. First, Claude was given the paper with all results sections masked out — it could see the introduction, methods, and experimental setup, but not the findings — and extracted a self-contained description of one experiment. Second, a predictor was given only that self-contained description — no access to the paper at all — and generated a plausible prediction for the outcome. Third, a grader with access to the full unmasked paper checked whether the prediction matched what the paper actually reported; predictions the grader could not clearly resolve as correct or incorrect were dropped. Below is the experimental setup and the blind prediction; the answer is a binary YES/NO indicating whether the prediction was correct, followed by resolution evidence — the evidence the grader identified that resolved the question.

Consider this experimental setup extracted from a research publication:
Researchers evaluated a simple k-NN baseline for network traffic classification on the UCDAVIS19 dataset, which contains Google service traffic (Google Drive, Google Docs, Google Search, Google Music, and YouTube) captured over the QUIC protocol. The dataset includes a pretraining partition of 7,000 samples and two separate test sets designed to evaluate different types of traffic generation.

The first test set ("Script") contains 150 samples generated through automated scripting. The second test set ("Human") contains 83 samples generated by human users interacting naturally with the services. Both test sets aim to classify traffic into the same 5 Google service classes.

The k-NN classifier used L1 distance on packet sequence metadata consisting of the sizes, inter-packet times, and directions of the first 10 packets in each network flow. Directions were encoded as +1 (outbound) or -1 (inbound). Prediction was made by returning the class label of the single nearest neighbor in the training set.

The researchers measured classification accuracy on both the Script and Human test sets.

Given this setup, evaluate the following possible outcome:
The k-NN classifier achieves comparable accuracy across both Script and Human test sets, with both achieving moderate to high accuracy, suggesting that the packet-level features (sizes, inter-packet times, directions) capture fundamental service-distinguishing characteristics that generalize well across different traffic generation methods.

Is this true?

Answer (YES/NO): NO